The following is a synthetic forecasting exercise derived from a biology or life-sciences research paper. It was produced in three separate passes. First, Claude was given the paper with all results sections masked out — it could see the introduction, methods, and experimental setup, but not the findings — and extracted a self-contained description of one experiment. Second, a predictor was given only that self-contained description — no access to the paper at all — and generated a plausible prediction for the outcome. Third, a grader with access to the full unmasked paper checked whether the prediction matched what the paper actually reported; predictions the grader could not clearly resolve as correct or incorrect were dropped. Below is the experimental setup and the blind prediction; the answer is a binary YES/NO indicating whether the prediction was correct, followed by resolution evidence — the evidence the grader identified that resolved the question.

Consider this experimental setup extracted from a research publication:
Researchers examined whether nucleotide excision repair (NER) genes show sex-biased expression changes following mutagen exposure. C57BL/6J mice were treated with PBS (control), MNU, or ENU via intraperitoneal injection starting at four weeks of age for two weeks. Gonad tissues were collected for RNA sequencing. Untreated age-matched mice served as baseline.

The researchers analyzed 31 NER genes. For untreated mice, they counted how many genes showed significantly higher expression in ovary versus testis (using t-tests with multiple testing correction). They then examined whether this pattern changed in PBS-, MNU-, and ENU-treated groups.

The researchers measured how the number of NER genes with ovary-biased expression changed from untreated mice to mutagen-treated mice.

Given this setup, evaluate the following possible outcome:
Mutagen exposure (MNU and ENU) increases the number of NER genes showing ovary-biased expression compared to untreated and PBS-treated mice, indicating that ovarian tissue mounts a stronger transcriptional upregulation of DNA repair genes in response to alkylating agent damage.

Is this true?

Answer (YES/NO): YES